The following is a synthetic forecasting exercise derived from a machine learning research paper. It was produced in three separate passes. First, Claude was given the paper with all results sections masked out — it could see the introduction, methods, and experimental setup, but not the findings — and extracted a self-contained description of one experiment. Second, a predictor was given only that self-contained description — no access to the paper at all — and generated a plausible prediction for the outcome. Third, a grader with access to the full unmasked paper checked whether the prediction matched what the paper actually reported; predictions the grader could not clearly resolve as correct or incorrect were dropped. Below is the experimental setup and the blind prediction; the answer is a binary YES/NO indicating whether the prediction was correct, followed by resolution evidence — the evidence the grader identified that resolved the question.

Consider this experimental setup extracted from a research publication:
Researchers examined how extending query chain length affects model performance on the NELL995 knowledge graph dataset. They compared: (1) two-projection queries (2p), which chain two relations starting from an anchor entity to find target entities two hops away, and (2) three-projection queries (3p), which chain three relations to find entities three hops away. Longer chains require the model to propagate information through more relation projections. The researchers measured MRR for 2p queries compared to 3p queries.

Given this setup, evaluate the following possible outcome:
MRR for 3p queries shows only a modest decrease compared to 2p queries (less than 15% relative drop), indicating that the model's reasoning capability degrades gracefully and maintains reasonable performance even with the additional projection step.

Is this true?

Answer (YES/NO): NO